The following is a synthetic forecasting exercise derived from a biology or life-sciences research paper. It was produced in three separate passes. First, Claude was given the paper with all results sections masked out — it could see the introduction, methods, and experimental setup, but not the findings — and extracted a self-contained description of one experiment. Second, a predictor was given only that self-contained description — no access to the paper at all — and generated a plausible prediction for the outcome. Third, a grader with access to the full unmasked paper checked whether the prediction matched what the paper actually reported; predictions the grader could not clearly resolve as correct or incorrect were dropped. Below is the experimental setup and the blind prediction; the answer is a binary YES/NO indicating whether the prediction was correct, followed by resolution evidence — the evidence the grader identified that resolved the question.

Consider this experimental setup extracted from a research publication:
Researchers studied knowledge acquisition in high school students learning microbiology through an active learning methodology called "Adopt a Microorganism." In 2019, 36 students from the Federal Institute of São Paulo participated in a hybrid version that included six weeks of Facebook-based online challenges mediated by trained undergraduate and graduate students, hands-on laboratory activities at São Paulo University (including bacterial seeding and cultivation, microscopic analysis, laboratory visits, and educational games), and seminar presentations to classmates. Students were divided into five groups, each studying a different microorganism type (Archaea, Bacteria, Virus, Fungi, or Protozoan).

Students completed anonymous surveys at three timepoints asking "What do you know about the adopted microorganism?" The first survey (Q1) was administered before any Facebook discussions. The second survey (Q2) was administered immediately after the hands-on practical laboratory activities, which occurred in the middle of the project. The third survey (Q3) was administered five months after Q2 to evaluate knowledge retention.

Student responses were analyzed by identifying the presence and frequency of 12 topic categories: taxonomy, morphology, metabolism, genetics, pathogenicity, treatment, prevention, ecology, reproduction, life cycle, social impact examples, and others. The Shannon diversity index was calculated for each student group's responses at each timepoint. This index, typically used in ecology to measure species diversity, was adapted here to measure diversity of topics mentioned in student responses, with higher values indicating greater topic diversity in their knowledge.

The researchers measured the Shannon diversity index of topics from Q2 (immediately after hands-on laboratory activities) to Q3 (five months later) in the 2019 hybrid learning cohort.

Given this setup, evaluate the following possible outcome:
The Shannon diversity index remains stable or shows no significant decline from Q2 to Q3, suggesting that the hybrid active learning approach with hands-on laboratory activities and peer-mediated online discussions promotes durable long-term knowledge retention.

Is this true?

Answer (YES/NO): YES